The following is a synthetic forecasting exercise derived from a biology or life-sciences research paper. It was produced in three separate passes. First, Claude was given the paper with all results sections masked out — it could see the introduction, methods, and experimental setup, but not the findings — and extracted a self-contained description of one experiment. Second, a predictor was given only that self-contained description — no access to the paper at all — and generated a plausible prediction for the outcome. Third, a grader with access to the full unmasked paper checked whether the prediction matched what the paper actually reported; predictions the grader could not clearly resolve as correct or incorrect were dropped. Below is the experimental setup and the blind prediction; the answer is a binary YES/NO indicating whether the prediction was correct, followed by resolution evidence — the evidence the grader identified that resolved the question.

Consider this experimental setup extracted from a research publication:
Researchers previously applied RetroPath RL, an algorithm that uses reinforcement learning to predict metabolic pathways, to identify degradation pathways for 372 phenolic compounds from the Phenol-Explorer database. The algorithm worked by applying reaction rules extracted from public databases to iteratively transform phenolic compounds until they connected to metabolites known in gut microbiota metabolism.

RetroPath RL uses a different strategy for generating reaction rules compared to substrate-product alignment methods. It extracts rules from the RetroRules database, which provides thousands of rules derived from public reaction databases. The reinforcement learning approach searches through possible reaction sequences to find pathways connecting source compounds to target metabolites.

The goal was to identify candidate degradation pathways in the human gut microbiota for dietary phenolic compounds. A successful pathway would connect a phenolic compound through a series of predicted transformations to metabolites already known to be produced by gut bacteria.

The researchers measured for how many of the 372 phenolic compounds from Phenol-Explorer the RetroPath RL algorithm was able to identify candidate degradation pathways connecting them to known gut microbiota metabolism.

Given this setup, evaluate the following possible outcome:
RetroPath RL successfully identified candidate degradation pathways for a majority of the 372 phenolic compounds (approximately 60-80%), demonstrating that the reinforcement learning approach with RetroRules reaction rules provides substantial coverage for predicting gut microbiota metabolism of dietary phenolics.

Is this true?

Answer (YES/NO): NO